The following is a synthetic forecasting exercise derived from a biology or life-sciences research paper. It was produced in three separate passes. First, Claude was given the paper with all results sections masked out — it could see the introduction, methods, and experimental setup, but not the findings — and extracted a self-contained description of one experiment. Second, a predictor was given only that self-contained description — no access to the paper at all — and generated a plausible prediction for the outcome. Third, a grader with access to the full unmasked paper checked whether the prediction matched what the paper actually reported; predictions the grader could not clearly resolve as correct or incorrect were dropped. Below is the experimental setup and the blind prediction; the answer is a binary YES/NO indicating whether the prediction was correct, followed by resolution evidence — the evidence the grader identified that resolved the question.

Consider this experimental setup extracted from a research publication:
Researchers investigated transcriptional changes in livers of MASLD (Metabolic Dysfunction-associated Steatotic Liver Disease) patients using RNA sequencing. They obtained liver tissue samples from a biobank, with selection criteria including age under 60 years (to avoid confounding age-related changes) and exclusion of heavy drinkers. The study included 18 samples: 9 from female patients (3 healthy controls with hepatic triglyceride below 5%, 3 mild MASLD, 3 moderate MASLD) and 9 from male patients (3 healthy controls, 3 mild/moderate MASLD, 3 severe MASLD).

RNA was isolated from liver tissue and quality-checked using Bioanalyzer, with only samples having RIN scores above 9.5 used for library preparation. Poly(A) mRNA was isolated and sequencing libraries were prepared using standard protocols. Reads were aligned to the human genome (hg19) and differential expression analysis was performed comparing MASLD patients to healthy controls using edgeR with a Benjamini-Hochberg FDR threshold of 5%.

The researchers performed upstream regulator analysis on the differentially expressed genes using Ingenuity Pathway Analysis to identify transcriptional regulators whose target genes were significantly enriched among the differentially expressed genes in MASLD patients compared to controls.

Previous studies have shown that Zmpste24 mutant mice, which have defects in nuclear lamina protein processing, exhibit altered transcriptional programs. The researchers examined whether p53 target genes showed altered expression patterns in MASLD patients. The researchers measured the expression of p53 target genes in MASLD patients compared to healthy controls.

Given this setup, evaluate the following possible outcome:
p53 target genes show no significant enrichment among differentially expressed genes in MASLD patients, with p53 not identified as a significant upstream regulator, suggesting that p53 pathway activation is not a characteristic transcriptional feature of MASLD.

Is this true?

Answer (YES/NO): NO